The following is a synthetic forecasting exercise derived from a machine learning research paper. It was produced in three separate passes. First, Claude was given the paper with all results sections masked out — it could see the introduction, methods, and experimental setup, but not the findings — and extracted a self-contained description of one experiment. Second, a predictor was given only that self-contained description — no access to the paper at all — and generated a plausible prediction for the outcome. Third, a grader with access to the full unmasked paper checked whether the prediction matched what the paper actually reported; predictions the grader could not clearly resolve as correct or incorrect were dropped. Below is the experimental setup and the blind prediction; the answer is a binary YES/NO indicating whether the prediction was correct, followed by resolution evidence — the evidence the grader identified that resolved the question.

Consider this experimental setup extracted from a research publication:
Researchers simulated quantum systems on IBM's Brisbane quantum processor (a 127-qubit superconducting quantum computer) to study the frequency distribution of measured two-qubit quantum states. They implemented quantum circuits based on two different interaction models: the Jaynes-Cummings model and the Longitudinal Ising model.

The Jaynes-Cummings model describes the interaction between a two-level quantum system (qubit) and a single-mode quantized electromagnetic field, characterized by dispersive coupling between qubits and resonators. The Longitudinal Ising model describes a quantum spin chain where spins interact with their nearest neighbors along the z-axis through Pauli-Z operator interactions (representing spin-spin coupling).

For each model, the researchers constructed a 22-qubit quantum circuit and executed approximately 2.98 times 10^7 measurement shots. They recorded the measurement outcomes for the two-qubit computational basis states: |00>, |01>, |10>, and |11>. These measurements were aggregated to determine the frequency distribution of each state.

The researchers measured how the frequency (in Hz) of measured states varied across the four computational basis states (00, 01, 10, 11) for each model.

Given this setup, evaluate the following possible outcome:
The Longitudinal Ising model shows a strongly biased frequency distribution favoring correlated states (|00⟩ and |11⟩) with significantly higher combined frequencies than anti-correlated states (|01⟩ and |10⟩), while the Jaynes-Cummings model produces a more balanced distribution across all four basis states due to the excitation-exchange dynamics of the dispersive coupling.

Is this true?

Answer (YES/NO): NO